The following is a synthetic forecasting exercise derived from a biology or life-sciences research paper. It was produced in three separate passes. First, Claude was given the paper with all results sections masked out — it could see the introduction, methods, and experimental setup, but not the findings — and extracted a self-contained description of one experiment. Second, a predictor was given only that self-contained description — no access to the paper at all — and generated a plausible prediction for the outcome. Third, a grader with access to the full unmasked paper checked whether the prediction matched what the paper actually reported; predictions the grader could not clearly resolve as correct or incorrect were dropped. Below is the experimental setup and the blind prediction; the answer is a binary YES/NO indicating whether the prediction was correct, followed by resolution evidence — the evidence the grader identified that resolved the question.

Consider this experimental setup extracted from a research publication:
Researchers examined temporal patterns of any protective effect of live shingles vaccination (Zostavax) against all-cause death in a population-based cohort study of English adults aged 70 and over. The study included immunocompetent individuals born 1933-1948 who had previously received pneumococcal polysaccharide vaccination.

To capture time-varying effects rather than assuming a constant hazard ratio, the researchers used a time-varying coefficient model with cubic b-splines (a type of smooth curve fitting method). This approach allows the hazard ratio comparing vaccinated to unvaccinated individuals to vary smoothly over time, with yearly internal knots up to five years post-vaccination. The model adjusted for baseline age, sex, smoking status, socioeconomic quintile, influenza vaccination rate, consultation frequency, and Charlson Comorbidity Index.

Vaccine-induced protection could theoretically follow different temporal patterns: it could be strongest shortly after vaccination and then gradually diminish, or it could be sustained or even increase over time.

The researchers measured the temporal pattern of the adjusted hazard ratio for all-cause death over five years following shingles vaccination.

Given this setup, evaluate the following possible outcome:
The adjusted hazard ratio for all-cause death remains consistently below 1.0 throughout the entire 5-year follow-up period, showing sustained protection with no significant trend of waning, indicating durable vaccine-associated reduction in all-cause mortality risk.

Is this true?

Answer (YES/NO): NO